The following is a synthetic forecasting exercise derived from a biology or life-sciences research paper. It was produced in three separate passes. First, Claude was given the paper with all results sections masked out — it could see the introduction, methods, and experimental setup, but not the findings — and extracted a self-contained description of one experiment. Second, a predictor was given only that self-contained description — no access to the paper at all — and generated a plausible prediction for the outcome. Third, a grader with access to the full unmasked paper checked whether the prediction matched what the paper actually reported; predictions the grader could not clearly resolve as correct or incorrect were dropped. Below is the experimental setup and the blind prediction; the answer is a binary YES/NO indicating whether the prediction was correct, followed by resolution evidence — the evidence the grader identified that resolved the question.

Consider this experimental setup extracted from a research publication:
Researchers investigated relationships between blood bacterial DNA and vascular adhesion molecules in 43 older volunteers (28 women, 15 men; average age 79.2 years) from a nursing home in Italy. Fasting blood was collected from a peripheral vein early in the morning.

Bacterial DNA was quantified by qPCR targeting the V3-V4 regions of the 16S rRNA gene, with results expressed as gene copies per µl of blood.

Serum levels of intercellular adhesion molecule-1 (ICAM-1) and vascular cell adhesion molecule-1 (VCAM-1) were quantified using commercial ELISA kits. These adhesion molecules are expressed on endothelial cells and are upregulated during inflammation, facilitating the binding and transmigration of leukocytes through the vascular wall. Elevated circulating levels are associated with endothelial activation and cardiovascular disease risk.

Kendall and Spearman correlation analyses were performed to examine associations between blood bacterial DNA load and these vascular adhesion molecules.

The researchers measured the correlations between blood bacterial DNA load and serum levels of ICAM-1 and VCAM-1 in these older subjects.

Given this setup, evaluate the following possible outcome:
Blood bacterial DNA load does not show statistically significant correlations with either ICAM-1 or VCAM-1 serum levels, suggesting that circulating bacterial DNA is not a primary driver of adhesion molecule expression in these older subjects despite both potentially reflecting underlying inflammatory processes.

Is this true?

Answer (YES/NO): YES